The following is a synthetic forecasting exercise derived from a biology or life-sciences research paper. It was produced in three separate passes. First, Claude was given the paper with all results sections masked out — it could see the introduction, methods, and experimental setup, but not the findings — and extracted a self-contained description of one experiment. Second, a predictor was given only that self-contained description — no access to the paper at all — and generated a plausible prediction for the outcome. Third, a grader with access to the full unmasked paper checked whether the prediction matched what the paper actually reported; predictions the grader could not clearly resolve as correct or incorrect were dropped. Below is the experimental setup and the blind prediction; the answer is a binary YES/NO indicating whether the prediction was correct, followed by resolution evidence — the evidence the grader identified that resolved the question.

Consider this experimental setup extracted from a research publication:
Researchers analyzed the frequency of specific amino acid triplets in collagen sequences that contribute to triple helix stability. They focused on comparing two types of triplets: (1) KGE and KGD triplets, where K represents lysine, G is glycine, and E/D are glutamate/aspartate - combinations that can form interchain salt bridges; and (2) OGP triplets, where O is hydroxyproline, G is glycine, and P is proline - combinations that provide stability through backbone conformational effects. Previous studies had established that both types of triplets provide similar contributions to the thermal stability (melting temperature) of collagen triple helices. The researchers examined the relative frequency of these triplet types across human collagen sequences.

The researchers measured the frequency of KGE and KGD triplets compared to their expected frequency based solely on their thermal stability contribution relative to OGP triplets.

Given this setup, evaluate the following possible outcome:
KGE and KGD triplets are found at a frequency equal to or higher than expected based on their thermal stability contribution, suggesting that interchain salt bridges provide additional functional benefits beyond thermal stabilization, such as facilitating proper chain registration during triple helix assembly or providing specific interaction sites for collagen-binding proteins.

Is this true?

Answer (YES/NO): YES